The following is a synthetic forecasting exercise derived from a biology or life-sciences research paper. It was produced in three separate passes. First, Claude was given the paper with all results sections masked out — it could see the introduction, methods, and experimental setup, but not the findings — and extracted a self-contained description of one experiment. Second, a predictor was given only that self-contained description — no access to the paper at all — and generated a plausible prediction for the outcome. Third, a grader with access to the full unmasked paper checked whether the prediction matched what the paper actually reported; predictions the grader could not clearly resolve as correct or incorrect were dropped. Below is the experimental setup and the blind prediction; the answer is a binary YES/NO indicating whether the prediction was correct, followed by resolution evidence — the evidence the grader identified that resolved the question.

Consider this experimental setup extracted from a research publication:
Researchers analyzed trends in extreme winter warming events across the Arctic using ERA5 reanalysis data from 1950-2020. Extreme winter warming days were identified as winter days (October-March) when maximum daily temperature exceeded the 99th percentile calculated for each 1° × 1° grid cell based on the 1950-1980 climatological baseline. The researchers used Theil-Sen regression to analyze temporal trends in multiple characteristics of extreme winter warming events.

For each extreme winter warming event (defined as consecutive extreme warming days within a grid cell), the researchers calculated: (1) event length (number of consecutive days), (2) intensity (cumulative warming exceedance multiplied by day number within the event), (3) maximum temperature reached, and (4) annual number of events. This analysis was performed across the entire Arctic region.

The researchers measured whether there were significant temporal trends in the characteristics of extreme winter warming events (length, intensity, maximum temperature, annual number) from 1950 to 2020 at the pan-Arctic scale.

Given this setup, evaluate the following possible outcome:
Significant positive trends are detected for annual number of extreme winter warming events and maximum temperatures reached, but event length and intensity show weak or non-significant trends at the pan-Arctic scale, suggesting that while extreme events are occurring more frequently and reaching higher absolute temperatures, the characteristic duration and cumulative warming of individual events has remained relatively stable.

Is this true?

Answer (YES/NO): NO